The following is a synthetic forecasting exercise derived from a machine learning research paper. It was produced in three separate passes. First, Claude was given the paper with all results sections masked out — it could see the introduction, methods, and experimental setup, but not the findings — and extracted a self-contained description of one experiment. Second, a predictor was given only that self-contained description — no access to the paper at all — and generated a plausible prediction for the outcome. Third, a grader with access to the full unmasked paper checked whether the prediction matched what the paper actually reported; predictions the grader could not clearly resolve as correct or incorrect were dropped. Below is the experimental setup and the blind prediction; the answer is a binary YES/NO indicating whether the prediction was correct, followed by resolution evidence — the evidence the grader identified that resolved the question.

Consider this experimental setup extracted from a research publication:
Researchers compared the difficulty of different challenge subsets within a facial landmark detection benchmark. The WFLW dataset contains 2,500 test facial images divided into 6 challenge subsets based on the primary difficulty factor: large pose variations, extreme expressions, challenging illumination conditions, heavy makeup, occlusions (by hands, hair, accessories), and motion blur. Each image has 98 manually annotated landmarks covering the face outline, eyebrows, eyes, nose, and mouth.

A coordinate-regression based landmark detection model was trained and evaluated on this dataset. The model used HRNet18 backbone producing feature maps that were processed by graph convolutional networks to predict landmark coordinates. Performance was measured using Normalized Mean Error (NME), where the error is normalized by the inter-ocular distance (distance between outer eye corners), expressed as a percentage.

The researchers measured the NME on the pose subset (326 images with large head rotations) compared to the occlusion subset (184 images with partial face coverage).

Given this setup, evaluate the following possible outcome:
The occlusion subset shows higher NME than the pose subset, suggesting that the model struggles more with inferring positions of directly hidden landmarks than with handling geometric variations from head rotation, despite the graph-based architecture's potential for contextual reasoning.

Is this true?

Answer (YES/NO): NO